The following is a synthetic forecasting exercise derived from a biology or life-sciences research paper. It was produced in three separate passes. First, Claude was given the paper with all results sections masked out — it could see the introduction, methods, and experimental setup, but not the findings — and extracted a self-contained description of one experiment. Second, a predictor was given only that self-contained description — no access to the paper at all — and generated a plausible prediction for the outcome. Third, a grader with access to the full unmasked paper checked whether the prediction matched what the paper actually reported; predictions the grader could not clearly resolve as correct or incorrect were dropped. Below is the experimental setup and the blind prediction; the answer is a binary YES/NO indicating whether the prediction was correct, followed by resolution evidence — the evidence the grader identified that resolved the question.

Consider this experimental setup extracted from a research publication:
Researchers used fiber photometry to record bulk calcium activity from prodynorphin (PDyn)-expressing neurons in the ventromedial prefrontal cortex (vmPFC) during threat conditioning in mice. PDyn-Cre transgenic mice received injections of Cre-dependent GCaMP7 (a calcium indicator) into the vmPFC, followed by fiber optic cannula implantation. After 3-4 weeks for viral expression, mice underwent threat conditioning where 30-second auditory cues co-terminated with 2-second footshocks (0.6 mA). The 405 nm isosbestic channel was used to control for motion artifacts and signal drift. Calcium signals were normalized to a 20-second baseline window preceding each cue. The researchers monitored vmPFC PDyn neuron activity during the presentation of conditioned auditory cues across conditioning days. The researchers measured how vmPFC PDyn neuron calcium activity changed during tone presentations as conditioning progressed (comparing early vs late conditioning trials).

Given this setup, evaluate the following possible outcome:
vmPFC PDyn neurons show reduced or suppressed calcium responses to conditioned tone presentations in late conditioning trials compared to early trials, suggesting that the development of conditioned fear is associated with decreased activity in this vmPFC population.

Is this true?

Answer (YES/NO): NO